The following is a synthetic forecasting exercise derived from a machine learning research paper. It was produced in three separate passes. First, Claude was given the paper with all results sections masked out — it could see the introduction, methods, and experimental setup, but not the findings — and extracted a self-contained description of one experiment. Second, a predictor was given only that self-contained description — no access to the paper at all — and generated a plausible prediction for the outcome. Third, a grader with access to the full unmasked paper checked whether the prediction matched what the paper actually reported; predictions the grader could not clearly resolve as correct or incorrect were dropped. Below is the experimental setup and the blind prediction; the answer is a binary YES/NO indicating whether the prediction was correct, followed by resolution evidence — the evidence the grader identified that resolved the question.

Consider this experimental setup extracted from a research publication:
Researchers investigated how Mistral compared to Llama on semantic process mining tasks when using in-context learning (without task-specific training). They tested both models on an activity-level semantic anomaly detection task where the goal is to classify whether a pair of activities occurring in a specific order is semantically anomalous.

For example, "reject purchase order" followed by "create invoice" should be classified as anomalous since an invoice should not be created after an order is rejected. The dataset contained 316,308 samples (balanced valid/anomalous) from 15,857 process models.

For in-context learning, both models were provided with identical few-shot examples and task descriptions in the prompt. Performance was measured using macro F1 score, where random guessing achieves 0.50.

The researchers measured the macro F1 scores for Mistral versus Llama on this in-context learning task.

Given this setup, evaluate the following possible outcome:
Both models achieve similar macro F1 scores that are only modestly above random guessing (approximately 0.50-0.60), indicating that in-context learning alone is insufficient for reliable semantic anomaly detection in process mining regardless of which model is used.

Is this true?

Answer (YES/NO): NO